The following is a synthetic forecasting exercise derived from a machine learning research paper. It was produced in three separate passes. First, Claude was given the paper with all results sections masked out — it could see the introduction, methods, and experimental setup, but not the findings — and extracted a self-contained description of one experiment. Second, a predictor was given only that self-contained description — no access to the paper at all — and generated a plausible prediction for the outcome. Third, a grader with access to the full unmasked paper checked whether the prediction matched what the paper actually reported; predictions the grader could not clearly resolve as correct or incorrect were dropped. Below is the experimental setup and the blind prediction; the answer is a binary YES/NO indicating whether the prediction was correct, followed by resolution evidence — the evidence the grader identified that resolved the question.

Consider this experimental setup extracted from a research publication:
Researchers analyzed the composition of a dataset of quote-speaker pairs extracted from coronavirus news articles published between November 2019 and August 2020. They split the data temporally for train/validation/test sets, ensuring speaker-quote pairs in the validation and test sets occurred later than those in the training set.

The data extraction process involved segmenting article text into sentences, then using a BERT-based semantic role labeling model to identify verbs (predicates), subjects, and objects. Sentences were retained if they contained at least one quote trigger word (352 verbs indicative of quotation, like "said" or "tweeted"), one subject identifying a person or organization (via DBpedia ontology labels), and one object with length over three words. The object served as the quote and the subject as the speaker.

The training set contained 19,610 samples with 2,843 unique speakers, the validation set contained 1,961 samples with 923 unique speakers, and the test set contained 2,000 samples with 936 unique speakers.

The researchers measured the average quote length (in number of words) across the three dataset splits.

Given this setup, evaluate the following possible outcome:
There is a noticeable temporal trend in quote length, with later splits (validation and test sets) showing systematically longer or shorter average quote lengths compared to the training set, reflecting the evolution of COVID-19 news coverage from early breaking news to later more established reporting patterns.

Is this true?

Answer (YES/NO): NO